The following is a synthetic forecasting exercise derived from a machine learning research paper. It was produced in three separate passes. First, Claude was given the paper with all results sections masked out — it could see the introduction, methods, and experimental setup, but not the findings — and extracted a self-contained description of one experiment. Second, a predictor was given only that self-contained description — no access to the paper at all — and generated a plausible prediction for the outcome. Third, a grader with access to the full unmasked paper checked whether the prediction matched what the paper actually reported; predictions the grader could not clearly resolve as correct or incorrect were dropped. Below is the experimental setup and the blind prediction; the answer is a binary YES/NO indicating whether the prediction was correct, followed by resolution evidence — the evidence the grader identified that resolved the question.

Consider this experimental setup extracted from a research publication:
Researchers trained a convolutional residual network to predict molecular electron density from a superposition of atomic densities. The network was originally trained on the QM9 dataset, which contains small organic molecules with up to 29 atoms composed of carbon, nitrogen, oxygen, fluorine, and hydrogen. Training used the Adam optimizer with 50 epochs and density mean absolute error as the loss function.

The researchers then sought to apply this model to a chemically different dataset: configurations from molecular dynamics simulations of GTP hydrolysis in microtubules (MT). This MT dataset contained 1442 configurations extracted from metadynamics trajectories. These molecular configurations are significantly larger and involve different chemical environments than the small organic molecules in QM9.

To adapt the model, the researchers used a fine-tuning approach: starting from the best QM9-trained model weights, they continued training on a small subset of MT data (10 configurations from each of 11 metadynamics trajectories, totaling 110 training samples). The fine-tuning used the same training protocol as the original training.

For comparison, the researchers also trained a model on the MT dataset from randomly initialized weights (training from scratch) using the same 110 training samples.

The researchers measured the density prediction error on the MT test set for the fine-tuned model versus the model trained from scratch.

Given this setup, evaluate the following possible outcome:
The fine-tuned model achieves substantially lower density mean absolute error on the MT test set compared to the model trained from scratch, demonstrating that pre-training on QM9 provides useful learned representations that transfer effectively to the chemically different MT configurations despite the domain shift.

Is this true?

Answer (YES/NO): YES